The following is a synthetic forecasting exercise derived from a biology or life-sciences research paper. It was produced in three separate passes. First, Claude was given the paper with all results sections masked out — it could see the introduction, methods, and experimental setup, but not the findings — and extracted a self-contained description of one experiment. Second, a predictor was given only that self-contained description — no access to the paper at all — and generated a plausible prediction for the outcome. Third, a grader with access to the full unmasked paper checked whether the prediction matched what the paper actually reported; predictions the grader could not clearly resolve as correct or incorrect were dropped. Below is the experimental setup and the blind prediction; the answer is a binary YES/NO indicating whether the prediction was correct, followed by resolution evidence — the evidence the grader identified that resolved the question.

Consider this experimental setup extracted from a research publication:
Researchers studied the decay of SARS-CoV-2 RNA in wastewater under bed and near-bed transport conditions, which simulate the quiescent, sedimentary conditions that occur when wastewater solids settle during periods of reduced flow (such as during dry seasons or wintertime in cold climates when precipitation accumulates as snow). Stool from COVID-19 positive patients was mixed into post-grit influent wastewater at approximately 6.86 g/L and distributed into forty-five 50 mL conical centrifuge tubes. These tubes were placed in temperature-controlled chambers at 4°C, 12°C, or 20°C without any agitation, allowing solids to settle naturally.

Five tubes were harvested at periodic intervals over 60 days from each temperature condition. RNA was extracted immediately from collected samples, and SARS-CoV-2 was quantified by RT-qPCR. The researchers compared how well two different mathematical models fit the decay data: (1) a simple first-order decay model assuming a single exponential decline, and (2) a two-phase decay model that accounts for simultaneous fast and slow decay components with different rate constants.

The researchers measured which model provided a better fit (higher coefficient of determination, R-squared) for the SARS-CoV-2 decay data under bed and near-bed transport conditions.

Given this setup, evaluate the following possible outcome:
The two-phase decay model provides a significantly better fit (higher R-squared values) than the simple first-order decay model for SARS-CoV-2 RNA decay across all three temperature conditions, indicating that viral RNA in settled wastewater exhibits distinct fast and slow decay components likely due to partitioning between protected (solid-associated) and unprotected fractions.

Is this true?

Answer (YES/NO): YES